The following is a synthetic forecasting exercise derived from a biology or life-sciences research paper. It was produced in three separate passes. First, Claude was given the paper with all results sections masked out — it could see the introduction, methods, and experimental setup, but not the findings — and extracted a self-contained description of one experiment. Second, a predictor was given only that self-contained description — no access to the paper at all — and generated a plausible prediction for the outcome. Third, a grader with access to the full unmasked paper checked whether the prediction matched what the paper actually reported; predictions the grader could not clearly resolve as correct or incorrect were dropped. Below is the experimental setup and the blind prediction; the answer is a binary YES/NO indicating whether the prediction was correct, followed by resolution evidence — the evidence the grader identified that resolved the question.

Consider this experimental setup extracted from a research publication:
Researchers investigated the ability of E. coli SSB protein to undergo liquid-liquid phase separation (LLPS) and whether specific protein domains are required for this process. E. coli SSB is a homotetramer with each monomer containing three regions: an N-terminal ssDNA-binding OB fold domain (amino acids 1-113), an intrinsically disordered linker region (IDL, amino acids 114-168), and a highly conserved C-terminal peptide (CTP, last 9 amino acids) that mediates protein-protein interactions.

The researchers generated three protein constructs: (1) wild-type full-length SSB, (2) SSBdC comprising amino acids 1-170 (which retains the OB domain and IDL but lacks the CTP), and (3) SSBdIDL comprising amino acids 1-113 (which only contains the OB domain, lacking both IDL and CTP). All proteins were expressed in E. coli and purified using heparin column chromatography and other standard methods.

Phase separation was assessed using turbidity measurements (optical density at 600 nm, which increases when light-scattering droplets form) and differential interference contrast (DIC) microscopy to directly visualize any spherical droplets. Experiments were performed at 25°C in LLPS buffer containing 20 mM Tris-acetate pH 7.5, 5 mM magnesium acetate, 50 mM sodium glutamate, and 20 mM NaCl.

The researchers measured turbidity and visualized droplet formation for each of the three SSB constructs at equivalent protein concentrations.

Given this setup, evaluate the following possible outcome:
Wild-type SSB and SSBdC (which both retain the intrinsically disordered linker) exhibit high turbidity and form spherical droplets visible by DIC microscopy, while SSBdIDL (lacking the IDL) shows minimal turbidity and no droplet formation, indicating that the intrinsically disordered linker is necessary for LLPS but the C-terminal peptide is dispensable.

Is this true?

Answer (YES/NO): NO